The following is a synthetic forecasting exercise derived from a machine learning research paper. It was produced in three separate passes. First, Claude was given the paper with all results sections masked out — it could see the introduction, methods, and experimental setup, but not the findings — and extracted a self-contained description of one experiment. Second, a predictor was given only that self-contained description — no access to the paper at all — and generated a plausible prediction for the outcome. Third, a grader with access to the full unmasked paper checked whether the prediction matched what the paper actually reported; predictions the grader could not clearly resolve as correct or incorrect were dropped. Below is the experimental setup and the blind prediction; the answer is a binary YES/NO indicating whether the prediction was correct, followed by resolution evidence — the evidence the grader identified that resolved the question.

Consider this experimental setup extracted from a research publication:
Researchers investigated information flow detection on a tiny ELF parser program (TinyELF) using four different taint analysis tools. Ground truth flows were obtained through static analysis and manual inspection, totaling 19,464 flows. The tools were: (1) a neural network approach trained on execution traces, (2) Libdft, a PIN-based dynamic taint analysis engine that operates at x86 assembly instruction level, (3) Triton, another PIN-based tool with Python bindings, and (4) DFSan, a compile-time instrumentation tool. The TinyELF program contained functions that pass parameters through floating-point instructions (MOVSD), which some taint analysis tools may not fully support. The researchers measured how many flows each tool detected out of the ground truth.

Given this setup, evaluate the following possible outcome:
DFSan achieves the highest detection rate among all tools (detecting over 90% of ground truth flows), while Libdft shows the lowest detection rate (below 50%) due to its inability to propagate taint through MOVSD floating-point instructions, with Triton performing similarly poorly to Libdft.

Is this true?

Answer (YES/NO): NO